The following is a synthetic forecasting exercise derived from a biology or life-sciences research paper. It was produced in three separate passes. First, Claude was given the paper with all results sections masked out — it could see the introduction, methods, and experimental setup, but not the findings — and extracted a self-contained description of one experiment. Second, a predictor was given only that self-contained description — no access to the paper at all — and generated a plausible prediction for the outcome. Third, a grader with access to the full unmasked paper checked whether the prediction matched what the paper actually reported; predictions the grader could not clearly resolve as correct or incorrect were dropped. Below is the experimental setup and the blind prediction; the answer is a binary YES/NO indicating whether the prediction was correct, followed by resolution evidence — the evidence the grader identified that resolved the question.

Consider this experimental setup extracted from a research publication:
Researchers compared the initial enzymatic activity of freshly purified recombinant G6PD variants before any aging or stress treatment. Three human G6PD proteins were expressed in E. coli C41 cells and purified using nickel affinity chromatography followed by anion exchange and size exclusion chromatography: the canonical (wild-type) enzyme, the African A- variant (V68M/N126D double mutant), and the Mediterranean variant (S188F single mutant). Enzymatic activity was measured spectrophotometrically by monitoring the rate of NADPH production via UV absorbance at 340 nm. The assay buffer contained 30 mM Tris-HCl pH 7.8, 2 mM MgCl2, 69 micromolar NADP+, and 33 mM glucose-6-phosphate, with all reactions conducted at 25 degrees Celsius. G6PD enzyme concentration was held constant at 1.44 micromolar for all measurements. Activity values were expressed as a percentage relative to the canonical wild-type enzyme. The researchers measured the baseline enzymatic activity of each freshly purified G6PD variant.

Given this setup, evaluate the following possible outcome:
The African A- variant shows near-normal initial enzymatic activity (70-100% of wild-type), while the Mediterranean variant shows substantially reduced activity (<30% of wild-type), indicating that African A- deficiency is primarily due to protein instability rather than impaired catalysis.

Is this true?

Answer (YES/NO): NO